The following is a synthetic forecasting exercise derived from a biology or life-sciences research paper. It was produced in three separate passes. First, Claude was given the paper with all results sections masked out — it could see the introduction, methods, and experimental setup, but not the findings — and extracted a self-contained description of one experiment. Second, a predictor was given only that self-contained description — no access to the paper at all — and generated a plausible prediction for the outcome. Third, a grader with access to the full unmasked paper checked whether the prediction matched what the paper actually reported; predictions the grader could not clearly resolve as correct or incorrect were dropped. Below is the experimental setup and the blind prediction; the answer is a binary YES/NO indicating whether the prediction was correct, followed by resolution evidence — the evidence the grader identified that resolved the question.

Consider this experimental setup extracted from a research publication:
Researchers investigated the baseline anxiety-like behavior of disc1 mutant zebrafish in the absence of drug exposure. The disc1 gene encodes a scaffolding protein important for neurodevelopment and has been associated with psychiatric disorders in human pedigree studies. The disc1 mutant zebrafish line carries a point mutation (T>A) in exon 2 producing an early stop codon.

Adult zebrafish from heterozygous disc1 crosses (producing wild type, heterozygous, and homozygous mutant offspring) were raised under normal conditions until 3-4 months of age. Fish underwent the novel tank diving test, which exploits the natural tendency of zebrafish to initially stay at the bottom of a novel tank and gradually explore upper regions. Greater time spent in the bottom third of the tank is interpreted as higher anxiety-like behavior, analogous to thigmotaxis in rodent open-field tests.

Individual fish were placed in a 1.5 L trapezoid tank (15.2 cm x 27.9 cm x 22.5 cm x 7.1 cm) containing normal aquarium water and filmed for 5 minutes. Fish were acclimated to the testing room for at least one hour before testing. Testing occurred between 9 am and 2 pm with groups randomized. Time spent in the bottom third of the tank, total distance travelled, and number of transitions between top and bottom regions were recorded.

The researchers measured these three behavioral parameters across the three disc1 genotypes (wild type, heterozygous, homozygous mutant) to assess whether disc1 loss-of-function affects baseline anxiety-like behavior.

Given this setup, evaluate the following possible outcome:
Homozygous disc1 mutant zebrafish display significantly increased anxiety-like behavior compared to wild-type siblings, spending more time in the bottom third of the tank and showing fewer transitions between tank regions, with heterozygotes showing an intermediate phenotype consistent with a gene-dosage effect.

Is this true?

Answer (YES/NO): NO